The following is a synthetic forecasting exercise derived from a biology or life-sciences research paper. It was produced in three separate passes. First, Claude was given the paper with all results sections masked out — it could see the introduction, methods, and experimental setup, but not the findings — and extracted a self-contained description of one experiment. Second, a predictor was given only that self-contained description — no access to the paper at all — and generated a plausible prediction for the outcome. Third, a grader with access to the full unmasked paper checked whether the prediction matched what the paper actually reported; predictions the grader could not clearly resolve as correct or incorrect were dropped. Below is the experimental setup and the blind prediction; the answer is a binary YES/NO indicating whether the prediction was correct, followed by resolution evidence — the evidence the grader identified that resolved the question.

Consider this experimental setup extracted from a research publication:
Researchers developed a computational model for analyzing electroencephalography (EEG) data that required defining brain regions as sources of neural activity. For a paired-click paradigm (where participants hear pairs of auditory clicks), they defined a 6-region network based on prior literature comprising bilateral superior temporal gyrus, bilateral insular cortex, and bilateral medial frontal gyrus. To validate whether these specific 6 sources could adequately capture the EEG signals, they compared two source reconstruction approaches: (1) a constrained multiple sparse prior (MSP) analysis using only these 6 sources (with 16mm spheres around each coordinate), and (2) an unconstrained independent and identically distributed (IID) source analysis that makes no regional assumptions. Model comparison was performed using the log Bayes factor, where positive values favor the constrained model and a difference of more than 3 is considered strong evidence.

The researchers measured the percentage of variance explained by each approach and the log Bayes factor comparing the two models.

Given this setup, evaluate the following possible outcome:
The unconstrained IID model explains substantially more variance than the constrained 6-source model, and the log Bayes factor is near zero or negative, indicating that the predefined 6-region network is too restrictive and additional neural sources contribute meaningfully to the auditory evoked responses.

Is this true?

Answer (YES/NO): NO